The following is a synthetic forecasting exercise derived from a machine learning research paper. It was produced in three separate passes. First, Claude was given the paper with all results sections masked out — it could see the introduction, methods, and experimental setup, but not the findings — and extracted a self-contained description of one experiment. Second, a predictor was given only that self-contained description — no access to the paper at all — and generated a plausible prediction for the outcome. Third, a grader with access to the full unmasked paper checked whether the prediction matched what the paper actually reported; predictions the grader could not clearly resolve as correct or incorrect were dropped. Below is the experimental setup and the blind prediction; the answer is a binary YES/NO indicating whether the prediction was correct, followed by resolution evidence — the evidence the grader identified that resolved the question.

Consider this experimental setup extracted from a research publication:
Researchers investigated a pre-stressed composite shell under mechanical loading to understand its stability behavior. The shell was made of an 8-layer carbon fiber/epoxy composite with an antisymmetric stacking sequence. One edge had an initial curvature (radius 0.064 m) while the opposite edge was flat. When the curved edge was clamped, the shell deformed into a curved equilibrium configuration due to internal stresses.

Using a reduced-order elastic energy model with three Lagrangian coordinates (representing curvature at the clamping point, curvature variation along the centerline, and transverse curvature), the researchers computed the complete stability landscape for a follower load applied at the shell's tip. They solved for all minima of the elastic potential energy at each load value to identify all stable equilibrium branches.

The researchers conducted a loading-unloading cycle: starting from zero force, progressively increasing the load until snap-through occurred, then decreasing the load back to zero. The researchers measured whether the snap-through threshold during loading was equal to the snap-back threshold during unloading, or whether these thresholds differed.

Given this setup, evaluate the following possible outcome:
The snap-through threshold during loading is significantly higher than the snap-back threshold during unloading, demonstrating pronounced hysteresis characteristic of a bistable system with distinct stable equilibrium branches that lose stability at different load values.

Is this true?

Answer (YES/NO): YES